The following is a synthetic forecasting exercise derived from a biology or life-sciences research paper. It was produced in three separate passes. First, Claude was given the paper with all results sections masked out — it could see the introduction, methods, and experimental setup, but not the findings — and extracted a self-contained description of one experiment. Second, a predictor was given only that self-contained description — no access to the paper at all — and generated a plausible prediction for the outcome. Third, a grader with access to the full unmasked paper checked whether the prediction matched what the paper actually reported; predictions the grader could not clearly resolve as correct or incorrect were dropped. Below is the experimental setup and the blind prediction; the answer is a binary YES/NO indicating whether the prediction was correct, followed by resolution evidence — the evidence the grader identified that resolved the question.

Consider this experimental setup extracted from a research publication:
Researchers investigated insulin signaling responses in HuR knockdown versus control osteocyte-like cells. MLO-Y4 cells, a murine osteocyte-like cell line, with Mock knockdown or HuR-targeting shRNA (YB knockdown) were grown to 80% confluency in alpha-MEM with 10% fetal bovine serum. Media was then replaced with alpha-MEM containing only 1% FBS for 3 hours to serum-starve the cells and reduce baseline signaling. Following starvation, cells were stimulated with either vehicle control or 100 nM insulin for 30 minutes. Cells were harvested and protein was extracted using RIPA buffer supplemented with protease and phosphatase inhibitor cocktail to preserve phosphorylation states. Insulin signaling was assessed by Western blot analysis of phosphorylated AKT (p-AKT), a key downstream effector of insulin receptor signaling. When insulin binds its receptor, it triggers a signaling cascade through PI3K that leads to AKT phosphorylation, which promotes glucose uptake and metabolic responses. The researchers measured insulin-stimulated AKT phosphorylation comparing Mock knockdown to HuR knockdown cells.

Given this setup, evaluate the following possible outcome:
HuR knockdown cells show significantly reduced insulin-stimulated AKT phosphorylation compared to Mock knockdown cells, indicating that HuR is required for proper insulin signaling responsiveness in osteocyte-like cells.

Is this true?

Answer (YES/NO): YES